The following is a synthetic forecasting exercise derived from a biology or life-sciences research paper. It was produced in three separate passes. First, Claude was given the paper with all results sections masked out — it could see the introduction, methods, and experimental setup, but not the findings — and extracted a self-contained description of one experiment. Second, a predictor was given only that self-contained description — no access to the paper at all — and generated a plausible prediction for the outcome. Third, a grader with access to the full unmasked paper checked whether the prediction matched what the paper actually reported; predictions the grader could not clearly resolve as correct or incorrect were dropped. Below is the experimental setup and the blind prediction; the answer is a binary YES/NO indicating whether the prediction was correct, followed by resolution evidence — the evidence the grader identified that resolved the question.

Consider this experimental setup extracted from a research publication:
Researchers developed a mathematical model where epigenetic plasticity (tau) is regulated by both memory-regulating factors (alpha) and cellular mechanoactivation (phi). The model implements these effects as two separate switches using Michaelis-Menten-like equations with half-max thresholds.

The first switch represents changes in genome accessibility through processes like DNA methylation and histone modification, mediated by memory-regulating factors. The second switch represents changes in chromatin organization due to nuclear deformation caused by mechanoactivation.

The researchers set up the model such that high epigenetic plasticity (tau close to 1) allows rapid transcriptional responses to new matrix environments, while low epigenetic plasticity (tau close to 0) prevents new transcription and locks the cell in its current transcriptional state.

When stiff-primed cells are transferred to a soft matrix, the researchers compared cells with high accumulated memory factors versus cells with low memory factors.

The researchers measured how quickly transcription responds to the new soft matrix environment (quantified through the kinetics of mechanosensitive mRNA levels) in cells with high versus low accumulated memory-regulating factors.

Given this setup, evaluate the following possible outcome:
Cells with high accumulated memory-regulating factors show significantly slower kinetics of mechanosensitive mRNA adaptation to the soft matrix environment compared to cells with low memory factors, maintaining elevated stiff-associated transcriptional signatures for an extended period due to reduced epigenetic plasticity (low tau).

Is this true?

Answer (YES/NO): YES